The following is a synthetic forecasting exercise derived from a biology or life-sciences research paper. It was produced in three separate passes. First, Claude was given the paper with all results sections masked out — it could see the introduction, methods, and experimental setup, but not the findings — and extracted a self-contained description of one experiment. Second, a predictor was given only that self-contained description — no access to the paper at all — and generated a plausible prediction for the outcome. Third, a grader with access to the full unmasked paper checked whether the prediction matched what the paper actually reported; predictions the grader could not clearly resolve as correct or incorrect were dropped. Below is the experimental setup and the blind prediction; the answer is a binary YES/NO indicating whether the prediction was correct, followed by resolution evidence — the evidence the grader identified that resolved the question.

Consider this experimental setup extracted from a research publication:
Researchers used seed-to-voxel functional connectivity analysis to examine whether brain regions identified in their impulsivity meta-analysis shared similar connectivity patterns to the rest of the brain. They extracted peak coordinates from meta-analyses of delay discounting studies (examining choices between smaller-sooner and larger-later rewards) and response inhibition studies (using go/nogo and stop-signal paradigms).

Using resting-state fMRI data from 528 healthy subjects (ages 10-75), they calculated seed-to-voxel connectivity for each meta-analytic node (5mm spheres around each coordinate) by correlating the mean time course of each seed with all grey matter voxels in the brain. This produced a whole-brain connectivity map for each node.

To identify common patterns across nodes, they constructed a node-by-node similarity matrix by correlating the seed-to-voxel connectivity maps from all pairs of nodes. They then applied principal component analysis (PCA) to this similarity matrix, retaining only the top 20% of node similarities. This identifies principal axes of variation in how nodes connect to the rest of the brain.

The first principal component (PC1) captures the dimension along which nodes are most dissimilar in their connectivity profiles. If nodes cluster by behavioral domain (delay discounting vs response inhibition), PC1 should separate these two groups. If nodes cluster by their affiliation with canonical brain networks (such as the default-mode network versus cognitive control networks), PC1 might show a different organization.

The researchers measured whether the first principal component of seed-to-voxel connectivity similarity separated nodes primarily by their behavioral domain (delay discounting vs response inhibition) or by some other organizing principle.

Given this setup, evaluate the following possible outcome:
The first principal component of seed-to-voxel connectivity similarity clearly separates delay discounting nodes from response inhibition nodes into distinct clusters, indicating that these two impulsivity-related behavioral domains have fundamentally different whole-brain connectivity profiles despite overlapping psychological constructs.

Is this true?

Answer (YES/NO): YES